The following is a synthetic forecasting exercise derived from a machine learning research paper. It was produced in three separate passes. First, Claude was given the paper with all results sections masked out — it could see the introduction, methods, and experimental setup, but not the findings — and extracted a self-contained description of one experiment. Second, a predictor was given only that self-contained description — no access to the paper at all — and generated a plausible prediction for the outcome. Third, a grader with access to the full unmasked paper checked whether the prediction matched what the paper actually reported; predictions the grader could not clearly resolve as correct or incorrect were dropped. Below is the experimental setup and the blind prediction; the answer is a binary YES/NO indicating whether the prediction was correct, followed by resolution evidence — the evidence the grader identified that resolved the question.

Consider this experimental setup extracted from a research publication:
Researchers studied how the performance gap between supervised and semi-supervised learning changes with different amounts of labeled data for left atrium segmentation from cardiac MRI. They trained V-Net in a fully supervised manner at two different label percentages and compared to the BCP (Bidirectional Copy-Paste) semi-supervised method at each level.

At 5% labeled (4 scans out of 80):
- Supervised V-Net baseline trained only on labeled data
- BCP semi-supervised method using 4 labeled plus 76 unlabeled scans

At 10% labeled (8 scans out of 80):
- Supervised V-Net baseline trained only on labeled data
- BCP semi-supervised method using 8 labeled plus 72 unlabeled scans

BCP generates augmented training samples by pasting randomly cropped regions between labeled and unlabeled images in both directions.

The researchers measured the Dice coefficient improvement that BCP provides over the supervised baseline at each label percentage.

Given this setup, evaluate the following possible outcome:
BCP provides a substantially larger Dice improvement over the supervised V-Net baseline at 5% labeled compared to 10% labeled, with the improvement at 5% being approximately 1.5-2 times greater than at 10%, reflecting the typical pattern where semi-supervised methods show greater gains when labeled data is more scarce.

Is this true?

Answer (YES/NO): NO